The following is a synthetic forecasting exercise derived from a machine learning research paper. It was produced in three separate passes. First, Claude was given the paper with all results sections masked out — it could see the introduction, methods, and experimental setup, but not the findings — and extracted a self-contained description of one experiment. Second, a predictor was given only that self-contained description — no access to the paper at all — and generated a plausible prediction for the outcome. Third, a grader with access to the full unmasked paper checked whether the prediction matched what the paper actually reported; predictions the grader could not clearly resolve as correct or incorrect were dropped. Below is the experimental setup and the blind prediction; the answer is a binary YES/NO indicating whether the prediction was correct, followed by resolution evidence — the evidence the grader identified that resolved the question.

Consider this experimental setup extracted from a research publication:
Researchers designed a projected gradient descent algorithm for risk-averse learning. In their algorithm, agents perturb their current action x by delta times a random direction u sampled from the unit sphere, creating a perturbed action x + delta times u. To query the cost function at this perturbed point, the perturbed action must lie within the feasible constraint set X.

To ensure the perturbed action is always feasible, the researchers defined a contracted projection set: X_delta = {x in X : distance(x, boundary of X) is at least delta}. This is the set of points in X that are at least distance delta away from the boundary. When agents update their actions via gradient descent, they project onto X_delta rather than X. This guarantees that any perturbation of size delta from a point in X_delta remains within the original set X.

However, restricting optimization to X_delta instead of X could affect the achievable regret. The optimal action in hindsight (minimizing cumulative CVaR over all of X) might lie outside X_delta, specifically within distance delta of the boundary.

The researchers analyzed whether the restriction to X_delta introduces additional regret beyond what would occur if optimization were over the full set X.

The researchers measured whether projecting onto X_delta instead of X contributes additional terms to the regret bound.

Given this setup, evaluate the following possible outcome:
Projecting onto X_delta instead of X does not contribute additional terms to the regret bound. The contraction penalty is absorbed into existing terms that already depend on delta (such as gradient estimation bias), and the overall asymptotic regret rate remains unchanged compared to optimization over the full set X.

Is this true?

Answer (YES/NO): NO